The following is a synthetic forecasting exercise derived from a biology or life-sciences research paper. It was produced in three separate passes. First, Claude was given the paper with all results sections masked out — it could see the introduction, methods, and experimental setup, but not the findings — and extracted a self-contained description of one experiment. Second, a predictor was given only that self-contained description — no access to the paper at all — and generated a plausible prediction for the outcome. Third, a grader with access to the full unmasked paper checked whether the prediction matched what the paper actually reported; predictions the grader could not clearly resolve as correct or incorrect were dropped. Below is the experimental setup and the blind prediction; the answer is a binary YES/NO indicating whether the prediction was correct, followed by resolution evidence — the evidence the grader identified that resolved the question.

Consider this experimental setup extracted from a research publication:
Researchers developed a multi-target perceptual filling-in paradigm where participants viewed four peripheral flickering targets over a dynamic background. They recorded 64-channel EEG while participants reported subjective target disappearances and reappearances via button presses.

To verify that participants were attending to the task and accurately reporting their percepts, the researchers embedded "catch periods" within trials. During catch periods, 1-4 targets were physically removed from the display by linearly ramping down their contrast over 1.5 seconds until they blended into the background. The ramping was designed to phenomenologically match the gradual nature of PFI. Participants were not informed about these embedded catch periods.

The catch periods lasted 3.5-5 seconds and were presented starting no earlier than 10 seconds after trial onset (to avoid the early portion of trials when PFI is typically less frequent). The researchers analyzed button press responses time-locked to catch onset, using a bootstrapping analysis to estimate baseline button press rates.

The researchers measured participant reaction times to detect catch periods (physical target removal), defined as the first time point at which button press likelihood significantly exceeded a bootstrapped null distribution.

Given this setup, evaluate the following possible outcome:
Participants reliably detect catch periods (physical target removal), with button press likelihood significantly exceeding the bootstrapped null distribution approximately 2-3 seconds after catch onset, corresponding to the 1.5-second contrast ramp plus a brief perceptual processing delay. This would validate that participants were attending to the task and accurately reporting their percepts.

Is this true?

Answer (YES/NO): NO